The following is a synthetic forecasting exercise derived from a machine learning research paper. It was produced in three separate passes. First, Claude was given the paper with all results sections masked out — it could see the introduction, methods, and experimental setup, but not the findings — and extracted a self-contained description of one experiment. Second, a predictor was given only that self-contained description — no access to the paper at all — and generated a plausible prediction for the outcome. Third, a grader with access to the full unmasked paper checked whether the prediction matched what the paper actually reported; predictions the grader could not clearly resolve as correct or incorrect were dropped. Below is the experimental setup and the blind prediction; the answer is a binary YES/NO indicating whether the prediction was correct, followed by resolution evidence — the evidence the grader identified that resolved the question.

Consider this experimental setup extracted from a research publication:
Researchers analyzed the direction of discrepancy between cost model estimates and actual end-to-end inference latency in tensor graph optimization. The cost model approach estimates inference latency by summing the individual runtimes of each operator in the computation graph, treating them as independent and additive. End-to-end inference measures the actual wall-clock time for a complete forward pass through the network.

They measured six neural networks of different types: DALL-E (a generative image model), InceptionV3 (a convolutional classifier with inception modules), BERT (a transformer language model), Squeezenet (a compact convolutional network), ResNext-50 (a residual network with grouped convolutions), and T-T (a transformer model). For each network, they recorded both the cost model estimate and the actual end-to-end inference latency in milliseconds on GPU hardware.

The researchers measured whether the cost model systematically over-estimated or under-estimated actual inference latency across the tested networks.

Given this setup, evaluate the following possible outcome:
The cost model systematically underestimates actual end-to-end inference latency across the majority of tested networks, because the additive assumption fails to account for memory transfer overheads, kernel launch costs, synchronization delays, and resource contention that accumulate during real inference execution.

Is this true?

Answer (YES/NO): YES